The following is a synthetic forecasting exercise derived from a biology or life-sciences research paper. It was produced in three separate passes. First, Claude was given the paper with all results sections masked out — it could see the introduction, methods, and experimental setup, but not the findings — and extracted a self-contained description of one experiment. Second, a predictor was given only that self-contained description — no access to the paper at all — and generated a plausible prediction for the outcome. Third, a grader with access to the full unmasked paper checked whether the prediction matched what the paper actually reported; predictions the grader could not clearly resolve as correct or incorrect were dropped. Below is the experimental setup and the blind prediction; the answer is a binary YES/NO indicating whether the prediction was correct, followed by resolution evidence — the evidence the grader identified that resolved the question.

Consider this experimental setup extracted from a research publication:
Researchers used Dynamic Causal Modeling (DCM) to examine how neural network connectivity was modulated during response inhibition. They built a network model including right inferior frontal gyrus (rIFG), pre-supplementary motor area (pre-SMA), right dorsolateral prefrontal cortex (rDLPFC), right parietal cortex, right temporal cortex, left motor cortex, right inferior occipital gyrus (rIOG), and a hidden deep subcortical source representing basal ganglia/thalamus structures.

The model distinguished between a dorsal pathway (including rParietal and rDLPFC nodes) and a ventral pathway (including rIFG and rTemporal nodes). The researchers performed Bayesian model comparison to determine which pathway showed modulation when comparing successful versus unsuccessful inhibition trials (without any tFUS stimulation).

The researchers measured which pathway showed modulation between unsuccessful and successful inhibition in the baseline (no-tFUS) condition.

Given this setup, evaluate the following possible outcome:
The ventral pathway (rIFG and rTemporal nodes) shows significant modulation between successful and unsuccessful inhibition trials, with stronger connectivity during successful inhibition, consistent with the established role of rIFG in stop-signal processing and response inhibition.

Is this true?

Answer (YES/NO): NO